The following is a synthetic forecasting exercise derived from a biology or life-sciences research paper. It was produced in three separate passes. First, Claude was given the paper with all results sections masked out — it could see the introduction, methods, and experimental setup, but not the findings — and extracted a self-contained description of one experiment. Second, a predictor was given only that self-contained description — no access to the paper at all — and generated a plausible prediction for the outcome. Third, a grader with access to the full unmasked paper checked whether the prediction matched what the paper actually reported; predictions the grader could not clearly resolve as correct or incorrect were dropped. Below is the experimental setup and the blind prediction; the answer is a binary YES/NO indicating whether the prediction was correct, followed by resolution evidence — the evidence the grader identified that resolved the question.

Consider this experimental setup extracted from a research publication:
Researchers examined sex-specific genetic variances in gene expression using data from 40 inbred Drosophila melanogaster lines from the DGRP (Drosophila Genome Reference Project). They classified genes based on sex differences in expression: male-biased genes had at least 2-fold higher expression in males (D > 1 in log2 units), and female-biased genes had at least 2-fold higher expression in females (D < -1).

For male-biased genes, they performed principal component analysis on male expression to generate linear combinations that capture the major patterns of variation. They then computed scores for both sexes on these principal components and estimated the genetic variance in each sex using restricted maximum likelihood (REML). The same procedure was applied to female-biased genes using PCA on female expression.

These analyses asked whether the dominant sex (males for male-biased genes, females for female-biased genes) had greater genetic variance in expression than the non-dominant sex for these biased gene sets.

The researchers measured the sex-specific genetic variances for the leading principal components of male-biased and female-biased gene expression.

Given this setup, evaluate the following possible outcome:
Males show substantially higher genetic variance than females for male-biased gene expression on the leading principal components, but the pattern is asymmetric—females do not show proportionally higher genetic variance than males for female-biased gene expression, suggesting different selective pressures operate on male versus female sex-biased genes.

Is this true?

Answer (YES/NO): NO